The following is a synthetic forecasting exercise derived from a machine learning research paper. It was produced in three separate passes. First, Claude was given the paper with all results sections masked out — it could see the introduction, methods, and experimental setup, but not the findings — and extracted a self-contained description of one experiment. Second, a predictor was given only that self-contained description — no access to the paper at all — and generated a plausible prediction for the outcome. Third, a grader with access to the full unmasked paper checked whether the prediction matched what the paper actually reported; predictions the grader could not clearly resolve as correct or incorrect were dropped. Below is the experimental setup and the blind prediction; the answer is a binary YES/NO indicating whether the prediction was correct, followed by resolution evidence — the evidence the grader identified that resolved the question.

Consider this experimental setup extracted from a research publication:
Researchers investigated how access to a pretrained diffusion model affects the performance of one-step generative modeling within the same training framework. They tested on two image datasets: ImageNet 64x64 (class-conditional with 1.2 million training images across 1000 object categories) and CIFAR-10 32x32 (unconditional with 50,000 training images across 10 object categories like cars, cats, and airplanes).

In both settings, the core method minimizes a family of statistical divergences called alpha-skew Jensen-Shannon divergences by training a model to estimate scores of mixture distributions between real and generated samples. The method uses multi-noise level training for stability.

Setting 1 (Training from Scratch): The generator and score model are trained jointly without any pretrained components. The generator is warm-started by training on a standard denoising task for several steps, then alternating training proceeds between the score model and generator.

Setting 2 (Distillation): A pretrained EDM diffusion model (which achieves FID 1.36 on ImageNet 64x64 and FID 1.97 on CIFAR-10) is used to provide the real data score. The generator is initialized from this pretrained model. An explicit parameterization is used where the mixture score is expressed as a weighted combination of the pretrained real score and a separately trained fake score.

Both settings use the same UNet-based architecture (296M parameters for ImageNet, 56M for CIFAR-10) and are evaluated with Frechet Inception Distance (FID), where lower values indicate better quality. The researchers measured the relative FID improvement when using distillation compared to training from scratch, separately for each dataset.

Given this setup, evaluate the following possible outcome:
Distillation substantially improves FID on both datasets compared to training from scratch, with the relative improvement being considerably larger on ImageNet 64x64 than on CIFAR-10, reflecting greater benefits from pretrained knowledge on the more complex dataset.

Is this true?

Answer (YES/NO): YES